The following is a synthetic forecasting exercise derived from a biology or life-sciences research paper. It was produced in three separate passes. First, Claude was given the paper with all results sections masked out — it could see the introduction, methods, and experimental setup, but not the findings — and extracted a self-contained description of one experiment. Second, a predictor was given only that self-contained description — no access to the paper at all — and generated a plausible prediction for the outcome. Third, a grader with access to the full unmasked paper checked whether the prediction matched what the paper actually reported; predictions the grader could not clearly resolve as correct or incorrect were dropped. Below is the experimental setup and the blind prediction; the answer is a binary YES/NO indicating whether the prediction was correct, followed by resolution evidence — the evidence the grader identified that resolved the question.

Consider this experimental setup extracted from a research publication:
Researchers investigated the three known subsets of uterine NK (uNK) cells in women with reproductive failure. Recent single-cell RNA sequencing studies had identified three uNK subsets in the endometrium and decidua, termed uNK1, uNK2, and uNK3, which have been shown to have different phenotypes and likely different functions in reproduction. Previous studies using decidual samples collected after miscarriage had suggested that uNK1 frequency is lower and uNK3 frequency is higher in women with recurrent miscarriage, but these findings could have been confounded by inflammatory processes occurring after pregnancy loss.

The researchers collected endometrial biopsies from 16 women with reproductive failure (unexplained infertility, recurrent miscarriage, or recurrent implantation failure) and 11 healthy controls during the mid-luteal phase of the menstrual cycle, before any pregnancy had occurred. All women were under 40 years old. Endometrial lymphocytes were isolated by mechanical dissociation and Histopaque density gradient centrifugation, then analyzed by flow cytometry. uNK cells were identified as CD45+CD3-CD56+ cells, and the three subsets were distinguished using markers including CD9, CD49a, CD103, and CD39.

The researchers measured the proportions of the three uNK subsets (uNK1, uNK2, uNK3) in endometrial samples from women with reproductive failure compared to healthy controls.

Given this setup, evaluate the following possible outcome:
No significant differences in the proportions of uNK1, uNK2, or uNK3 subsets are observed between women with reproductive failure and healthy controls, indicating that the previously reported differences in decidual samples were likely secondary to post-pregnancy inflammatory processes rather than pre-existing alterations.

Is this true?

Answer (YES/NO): YES